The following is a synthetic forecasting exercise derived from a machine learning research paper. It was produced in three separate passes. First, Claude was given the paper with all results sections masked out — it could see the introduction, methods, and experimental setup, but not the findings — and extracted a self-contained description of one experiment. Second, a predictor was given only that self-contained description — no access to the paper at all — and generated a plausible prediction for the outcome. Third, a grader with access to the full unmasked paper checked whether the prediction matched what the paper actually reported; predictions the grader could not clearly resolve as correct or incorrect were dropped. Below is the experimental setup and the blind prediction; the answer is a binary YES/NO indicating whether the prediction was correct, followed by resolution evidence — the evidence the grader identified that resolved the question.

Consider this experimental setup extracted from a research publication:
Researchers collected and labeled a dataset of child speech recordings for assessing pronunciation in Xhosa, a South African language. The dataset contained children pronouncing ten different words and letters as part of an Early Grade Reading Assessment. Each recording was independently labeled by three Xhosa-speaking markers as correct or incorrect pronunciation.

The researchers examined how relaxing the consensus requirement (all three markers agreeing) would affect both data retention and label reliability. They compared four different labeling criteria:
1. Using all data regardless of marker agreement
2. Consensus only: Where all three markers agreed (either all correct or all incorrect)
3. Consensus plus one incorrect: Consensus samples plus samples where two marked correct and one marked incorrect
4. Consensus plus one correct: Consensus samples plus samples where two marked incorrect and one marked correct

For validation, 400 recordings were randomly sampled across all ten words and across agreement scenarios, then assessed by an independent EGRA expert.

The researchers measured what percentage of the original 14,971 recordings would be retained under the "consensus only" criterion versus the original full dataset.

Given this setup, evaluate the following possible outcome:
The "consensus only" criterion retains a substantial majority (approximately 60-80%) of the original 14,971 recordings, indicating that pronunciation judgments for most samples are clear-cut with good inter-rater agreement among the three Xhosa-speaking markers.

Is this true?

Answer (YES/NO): NO